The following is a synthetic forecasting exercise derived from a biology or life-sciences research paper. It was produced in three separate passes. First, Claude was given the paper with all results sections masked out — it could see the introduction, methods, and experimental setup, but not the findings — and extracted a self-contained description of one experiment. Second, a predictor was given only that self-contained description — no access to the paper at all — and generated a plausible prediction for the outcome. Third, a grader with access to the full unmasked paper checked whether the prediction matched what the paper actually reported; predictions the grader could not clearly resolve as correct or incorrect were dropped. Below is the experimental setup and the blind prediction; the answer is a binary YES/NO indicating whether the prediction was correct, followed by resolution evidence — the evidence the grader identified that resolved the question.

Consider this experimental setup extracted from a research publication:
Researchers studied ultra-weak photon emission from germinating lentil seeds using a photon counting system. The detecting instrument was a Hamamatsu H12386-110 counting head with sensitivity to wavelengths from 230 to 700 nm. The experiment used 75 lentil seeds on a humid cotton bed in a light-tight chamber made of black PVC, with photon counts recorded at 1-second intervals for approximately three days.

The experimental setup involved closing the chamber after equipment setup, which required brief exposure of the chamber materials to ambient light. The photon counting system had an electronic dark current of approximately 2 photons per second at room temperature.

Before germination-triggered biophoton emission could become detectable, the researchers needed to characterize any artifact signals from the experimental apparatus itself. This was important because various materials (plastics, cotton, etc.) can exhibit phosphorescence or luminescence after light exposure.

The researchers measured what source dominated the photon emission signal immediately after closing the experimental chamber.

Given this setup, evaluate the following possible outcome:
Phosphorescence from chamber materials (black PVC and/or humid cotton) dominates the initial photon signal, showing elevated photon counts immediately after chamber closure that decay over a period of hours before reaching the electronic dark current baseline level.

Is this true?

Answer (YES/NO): YES